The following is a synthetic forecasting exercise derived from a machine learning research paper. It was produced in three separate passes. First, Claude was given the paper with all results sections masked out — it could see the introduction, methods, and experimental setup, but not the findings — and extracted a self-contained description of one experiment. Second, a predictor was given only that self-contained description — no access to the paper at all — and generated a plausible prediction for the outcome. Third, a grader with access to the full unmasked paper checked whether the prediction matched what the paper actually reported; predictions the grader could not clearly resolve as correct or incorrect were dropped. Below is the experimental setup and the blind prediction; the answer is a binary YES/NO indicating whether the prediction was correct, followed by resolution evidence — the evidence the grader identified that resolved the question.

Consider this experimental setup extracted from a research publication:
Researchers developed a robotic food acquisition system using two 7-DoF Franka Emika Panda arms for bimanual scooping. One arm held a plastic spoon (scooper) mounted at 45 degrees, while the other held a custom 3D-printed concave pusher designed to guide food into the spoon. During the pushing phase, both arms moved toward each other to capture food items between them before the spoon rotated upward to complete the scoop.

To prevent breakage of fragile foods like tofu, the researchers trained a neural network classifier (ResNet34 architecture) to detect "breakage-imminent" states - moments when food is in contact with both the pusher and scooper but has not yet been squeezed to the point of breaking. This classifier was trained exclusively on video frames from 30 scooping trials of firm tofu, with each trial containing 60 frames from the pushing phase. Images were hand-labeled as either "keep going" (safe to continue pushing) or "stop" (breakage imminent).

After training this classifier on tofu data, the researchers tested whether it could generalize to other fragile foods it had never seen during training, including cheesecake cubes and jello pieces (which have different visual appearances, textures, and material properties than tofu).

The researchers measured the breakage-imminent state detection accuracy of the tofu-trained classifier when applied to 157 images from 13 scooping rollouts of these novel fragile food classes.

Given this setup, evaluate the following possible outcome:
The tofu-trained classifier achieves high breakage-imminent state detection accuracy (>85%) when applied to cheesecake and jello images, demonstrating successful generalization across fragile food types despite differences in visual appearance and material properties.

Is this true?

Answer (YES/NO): YES